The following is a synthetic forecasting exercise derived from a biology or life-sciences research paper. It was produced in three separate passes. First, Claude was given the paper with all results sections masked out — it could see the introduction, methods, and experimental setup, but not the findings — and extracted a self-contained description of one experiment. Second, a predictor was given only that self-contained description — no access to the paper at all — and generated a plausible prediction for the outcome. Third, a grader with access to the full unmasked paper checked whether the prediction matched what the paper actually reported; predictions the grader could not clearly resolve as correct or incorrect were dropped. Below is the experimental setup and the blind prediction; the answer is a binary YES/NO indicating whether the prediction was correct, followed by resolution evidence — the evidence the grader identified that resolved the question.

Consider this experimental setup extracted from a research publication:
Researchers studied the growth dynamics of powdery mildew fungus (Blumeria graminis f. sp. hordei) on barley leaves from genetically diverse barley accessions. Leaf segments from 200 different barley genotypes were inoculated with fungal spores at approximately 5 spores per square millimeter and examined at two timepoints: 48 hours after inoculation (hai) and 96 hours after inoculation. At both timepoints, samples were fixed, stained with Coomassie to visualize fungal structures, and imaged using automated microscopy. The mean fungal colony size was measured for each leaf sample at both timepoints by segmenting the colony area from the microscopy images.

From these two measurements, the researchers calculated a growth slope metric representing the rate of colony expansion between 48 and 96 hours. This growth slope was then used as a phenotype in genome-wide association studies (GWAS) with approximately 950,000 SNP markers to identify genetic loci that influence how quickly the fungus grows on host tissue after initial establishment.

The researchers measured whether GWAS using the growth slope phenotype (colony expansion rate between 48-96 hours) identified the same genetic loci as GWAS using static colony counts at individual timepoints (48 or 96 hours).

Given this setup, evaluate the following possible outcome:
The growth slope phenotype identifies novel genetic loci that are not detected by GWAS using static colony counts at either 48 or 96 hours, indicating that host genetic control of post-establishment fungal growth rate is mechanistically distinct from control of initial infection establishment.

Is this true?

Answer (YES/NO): NO